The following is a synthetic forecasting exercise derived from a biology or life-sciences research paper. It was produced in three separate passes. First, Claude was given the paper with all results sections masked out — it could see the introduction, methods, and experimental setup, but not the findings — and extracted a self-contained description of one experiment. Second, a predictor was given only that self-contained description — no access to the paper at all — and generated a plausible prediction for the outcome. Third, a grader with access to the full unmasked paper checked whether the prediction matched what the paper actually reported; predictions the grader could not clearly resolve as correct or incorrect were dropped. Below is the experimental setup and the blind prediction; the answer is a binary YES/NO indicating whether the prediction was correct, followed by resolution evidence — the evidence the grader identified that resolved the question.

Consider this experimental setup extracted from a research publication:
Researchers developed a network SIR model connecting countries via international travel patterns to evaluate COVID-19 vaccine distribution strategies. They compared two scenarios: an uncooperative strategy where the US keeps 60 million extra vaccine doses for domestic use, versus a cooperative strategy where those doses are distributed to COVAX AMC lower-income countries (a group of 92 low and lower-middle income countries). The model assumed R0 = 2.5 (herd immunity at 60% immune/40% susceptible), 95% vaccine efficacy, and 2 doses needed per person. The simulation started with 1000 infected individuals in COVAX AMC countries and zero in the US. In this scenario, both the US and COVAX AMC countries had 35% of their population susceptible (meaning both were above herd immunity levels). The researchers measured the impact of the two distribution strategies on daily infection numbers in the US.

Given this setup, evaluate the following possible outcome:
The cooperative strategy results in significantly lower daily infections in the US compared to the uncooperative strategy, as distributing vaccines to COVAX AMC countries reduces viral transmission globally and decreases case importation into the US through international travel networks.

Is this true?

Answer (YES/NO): NO